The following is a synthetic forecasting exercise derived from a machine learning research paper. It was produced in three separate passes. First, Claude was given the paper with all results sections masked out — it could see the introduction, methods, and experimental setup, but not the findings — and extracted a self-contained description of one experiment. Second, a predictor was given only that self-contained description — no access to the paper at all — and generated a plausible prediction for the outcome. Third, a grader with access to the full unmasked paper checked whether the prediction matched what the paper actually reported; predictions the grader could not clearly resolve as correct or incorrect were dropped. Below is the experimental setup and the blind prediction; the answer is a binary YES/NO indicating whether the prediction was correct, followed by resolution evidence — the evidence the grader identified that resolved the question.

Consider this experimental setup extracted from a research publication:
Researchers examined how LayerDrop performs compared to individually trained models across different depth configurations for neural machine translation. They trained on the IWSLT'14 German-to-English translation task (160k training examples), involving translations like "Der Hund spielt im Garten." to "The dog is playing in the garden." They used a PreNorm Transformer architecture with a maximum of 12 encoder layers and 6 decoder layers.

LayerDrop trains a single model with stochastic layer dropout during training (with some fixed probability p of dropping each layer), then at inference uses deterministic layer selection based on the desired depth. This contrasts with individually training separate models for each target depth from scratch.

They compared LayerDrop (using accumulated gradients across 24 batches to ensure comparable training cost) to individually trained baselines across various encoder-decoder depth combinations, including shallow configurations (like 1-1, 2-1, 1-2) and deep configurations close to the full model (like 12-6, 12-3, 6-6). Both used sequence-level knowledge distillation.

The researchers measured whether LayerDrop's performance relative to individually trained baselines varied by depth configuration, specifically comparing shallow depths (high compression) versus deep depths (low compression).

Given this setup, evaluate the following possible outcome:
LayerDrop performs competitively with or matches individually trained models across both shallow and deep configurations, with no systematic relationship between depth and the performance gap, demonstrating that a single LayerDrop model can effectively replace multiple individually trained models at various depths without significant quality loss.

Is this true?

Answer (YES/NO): NO